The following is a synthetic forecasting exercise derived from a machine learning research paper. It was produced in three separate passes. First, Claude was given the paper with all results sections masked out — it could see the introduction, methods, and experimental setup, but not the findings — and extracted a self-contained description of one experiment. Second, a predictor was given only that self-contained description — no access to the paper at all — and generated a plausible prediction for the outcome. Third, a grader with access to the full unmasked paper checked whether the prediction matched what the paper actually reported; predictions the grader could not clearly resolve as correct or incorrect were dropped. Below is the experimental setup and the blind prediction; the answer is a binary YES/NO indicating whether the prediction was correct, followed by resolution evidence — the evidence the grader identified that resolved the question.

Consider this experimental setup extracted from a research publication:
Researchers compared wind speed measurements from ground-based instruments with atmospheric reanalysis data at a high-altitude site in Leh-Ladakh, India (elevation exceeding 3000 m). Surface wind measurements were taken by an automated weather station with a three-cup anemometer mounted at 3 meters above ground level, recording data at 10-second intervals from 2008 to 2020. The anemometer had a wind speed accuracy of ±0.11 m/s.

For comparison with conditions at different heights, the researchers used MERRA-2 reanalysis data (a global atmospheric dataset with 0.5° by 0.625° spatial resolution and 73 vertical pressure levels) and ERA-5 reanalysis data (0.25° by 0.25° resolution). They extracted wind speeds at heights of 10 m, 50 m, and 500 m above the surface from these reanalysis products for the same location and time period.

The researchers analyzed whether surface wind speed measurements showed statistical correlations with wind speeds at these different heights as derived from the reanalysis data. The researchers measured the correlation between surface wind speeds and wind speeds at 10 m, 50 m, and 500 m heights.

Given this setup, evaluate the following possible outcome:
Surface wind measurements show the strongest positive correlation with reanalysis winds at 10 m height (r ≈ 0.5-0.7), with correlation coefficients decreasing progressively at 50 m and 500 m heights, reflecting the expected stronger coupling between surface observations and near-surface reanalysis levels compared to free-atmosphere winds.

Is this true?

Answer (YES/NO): NO